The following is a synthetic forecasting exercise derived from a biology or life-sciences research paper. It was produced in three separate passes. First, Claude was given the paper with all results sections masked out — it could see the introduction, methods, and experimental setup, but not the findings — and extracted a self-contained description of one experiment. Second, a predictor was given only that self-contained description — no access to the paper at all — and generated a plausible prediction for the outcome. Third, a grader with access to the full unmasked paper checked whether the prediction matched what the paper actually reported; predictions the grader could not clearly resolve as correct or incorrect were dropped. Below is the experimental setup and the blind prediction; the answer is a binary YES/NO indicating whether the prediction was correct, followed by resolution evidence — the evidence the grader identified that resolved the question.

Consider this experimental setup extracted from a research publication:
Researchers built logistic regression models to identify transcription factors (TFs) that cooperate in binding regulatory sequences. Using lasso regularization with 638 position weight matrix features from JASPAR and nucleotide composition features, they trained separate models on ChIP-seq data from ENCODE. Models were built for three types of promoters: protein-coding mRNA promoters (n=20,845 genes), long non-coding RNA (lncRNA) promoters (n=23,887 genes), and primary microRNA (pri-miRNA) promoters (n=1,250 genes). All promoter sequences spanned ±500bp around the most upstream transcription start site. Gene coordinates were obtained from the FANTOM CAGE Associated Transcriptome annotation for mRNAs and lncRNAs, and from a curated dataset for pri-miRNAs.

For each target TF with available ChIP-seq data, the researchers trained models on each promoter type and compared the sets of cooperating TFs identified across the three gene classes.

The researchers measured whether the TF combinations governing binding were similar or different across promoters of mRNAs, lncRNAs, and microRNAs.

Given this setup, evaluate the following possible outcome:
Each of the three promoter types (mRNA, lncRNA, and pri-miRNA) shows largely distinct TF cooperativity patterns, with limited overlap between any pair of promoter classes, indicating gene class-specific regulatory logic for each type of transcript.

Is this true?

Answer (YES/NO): NO